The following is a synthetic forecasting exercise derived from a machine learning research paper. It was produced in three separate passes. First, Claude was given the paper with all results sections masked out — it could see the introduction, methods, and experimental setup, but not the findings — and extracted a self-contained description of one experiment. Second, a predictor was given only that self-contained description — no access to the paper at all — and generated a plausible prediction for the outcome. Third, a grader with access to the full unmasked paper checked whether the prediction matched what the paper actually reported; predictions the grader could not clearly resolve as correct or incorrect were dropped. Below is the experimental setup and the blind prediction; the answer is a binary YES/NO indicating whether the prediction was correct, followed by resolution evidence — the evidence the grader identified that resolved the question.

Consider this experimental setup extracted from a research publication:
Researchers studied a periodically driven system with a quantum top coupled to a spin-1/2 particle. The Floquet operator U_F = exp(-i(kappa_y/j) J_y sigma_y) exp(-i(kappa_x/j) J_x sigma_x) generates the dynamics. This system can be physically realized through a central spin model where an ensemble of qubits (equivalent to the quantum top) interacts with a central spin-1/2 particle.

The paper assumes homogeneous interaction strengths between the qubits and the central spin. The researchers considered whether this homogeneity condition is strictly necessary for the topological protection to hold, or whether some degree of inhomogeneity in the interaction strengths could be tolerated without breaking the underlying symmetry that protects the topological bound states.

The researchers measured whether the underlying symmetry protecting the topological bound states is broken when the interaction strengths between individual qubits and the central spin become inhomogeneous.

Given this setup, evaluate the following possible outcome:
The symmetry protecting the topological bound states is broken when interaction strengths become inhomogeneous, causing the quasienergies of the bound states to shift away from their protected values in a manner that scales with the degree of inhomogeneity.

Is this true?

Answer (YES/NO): NO